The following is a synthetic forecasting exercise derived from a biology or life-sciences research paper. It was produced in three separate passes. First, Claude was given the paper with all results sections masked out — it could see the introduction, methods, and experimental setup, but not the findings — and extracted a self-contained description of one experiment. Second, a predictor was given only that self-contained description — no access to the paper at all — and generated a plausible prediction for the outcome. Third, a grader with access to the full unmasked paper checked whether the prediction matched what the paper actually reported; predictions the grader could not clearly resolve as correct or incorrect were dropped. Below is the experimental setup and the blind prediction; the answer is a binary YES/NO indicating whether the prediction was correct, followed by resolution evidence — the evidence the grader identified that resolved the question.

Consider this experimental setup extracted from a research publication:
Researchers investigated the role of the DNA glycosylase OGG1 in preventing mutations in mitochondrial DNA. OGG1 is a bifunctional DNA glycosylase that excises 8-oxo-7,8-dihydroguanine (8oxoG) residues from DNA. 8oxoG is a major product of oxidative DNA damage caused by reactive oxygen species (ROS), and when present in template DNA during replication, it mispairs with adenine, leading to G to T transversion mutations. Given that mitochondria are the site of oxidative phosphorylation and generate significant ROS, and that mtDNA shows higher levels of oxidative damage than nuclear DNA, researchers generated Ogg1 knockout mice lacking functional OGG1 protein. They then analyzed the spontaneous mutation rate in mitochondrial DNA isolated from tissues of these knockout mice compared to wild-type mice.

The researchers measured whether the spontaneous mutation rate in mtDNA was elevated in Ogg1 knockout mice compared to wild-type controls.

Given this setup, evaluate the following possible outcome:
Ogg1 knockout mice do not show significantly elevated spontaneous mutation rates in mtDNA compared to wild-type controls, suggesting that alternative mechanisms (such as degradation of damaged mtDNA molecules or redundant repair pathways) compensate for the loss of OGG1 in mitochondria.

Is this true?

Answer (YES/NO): YES